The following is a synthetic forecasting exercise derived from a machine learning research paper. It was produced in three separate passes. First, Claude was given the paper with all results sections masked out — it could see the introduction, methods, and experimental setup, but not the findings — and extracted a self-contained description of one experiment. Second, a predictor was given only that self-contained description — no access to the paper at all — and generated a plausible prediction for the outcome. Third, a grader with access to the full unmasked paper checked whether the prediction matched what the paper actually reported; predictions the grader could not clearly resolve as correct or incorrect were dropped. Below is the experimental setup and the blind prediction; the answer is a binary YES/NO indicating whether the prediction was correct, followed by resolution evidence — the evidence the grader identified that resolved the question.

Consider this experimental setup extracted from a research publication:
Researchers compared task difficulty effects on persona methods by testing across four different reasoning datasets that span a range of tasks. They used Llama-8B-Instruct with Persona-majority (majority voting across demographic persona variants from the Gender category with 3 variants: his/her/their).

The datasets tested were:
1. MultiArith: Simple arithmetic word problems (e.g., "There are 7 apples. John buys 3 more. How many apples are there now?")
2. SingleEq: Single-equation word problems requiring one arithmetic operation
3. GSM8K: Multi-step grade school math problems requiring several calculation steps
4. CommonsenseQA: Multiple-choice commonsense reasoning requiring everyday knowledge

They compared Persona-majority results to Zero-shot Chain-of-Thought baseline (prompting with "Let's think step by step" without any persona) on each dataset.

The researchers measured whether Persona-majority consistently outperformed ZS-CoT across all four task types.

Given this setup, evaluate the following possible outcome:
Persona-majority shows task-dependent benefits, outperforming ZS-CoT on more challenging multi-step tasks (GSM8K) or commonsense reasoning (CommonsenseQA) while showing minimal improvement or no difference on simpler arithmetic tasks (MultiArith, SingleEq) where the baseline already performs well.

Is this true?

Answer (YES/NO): NO